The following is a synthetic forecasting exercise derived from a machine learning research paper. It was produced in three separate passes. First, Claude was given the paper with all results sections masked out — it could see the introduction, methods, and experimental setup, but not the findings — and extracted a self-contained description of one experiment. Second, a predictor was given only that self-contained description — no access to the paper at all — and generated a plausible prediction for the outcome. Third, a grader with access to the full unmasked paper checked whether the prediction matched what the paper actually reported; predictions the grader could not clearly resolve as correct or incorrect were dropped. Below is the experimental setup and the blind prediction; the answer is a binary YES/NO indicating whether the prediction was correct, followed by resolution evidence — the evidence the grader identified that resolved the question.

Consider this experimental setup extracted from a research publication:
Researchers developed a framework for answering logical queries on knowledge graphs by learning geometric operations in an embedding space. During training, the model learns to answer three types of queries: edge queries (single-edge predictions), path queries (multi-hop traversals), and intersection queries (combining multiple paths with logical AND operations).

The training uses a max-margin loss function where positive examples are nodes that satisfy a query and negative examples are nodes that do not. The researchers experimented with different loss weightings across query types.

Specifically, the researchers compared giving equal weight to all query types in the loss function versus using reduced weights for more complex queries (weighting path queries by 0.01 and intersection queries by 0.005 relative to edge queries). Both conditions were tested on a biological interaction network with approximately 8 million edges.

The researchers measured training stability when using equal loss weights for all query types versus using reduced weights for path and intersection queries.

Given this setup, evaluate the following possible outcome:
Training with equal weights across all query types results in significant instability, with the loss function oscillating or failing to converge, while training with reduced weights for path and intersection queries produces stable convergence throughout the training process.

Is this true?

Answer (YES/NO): YES